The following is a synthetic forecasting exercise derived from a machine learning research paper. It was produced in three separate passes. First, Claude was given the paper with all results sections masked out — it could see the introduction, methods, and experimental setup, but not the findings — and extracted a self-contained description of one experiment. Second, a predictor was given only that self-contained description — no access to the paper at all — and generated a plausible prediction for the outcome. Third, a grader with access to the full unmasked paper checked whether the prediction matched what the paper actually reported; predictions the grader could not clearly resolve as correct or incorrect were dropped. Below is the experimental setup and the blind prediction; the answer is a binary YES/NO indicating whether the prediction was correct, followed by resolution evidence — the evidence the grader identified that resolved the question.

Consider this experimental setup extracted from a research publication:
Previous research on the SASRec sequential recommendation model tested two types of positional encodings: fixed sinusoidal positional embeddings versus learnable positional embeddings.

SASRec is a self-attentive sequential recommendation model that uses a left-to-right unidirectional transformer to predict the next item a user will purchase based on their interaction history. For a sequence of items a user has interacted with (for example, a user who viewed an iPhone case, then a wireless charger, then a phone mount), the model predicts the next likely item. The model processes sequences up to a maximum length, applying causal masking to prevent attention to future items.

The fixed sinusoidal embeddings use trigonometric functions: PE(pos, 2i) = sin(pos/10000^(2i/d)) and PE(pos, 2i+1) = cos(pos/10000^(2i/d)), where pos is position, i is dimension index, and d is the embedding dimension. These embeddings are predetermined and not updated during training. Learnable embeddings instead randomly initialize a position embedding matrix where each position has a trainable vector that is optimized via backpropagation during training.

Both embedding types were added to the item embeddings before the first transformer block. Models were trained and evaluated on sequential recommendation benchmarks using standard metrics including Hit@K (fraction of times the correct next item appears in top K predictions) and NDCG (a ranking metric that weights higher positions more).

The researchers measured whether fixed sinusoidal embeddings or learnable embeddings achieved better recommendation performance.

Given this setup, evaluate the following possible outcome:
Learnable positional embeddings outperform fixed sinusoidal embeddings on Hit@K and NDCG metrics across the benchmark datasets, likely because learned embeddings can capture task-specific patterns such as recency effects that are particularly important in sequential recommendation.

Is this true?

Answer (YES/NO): YES